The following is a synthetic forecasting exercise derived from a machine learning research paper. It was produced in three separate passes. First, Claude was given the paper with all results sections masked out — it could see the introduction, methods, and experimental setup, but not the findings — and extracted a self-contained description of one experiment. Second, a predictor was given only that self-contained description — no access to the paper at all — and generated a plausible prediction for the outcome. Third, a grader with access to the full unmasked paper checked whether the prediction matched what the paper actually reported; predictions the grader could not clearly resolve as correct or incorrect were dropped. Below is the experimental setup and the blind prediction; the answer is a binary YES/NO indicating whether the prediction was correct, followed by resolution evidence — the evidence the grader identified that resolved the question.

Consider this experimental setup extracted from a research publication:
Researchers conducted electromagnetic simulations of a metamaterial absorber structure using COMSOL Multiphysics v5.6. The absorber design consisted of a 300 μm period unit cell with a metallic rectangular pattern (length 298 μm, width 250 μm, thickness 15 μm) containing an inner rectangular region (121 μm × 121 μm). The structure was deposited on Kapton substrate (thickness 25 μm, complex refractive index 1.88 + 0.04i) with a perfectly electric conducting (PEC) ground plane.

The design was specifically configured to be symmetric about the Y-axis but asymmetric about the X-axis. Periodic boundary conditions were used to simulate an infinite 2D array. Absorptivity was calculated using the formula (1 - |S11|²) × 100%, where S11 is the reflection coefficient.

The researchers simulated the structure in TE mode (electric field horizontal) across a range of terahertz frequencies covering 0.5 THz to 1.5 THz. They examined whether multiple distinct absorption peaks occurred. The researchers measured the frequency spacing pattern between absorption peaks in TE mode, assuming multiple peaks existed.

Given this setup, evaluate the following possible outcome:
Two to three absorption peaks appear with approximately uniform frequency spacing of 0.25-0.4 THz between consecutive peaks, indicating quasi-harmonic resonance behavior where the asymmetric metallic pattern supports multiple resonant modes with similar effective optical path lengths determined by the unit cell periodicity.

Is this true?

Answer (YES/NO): NO